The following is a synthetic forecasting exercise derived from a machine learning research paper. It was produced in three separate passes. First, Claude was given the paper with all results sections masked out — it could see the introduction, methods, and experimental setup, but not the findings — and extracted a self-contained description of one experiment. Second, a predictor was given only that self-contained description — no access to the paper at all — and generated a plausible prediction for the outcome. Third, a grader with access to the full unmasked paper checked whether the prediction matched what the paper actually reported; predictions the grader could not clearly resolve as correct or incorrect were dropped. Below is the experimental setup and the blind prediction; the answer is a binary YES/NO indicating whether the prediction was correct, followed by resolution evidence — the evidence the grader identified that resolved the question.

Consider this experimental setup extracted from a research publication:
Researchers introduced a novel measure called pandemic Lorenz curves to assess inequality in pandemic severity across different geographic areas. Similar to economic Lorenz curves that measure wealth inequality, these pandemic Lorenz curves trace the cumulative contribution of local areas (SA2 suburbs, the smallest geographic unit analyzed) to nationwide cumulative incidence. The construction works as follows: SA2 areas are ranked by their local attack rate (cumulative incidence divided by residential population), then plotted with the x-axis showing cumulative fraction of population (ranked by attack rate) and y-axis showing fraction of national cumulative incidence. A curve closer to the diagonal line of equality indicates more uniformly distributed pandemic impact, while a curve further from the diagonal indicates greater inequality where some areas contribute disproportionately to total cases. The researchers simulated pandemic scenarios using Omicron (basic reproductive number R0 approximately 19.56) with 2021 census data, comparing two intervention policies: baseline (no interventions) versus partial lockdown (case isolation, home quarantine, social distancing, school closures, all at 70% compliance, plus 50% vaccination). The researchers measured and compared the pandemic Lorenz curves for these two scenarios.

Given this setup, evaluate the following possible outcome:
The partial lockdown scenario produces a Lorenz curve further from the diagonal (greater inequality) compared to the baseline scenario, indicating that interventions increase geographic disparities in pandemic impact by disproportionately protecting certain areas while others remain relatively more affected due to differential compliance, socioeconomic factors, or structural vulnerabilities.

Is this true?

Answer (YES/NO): NO